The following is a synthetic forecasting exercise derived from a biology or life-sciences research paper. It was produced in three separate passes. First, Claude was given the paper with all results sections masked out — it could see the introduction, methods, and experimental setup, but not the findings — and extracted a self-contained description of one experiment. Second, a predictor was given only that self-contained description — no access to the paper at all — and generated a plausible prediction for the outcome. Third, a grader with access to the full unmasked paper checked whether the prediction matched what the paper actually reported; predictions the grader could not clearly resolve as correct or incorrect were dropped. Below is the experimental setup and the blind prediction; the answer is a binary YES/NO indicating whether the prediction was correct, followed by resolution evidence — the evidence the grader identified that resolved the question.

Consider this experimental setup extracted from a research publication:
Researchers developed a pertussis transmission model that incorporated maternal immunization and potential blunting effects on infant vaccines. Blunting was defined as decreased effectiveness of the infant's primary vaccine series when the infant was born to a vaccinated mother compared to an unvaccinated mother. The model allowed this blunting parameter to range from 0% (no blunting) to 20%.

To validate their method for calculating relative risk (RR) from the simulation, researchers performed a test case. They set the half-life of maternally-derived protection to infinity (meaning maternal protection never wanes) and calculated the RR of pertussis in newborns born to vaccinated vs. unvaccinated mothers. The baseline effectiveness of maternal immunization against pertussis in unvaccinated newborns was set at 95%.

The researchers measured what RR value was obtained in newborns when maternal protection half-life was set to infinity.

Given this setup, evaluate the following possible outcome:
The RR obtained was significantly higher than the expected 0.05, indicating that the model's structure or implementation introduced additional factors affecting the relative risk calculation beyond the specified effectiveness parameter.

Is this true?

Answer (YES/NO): NO